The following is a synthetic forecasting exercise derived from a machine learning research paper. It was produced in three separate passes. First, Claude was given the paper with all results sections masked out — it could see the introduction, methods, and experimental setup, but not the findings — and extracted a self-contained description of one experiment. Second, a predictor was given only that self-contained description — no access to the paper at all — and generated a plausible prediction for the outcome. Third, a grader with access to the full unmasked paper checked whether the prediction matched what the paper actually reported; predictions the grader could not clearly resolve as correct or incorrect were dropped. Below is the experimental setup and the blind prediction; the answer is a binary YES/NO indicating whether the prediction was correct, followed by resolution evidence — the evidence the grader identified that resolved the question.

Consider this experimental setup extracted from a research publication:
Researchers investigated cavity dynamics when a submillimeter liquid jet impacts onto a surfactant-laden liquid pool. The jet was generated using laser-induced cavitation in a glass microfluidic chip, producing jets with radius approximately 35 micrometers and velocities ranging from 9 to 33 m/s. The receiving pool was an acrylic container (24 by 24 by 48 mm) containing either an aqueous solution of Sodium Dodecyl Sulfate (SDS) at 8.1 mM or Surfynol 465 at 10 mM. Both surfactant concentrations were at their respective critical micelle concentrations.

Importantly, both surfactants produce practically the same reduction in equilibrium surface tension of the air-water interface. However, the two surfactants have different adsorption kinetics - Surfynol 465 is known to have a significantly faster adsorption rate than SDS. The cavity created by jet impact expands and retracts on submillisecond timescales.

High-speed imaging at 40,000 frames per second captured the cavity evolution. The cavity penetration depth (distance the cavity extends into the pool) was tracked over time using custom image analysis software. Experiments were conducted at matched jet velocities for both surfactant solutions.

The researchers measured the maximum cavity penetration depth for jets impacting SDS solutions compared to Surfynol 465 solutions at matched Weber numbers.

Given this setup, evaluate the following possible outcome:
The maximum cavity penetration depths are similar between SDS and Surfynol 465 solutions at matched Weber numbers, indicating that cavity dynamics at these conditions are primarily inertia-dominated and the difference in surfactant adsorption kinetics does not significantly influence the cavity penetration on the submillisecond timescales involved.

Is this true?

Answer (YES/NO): NO